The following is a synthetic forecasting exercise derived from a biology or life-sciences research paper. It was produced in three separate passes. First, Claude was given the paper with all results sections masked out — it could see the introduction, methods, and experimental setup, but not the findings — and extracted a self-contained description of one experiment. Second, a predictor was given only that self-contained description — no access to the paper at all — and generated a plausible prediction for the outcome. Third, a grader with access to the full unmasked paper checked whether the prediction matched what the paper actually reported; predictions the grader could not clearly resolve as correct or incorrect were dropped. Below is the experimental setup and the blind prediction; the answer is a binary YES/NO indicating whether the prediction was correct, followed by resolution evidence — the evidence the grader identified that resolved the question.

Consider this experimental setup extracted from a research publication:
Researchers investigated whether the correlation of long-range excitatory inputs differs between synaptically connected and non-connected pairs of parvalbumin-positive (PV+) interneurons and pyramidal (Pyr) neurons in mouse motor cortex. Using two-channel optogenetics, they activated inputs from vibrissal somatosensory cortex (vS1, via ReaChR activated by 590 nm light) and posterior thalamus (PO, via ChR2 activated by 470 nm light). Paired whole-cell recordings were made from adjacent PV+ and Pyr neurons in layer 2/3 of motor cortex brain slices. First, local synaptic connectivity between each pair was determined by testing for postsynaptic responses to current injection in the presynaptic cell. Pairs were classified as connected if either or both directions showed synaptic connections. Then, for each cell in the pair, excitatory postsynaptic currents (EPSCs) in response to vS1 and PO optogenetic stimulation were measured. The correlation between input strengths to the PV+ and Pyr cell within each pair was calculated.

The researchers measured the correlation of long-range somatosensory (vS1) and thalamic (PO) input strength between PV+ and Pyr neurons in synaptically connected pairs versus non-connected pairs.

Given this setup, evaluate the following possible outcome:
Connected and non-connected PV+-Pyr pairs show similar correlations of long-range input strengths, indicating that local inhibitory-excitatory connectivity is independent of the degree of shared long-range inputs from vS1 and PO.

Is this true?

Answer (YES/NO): NO